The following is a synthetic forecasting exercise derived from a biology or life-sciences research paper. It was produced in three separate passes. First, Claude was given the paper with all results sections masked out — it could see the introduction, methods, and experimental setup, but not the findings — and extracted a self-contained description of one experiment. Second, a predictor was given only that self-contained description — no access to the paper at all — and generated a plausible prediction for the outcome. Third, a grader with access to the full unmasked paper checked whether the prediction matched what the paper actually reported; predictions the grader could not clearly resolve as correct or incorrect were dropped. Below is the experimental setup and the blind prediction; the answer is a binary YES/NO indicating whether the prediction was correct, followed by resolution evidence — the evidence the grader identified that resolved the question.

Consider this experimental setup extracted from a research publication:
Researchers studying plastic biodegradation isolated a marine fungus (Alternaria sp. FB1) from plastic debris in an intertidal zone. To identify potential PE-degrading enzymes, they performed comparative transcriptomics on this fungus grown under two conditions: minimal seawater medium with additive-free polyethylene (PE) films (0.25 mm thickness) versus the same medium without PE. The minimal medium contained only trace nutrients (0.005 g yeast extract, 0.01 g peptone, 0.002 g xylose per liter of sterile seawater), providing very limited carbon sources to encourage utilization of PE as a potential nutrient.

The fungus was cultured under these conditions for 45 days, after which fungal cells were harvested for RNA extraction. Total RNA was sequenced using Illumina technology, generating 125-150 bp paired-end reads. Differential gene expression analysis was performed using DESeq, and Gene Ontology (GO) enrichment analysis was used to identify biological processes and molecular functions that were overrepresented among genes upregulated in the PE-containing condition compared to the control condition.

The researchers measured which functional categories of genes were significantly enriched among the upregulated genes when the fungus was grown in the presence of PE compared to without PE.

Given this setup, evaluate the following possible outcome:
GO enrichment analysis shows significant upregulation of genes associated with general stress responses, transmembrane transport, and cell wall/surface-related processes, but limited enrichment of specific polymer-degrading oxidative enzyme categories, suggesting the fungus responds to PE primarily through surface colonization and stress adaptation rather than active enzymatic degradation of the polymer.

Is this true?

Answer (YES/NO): NO